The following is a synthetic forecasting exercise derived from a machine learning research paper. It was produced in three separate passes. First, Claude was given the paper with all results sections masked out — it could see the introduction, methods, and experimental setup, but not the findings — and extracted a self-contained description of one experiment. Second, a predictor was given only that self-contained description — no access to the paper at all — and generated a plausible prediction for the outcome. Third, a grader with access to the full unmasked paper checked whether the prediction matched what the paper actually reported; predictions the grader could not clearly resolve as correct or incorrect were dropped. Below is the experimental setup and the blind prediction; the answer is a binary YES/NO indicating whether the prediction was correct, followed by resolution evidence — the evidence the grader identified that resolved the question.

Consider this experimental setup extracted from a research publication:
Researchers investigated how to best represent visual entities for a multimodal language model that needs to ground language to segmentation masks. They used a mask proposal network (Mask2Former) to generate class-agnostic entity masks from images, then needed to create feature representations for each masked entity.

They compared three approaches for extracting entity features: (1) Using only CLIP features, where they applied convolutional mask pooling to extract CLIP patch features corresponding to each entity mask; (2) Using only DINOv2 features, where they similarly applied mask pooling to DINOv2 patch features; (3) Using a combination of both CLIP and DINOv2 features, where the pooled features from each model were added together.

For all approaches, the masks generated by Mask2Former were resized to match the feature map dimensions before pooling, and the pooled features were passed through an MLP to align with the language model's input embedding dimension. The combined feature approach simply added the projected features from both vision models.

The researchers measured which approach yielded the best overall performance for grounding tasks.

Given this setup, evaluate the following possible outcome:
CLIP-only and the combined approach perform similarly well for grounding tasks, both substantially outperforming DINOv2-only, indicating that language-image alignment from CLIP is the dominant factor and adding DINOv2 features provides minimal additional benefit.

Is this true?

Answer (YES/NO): NO